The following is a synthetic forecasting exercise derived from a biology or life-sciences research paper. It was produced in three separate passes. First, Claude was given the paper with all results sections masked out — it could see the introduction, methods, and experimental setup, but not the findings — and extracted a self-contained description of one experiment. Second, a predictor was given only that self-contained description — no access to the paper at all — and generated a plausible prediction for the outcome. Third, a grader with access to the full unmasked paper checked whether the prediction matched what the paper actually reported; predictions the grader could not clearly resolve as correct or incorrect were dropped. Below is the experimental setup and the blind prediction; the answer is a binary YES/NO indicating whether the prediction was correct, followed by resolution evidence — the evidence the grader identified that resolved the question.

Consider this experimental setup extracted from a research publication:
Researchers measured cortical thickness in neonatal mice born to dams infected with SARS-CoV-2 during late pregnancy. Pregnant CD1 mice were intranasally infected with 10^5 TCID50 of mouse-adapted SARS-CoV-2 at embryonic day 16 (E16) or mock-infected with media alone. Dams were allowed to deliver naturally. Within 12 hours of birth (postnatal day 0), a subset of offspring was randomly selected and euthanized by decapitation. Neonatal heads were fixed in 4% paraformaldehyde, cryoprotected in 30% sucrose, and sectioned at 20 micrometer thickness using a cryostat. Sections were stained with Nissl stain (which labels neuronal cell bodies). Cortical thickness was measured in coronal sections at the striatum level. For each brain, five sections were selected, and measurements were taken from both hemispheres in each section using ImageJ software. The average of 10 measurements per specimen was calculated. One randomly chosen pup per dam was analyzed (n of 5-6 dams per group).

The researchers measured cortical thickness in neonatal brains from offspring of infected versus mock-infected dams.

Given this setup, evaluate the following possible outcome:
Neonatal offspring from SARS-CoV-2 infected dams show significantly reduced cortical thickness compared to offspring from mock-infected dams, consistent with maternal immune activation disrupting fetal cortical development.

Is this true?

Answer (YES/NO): YES